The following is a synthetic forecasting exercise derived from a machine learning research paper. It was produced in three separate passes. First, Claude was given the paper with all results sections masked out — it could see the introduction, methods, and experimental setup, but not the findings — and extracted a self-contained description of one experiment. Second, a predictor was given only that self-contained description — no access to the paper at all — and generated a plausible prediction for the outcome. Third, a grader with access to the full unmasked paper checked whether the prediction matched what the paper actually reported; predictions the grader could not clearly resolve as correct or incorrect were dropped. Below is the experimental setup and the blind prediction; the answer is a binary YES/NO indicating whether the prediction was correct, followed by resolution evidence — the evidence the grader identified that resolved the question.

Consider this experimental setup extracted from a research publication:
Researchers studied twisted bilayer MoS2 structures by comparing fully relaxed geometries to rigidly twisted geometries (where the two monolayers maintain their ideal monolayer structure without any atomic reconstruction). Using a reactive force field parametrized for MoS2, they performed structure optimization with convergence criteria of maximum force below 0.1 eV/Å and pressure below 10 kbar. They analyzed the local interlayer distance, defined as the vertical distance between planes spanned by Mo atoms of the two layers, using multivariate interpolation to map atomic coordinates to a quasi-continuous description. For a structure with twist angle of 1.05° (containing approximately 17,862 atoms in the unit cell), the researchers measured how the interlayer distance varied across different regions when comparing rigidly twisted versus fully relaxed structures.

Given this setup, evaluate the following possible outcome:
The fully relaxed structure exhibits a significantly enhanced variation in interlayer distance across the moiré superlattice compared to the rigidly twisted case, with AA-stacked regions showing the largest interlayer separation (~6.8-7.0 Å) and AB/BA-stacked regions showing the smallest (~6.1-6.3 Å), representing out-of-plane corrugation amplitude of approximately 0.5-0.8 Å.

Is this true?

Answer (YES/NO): NO